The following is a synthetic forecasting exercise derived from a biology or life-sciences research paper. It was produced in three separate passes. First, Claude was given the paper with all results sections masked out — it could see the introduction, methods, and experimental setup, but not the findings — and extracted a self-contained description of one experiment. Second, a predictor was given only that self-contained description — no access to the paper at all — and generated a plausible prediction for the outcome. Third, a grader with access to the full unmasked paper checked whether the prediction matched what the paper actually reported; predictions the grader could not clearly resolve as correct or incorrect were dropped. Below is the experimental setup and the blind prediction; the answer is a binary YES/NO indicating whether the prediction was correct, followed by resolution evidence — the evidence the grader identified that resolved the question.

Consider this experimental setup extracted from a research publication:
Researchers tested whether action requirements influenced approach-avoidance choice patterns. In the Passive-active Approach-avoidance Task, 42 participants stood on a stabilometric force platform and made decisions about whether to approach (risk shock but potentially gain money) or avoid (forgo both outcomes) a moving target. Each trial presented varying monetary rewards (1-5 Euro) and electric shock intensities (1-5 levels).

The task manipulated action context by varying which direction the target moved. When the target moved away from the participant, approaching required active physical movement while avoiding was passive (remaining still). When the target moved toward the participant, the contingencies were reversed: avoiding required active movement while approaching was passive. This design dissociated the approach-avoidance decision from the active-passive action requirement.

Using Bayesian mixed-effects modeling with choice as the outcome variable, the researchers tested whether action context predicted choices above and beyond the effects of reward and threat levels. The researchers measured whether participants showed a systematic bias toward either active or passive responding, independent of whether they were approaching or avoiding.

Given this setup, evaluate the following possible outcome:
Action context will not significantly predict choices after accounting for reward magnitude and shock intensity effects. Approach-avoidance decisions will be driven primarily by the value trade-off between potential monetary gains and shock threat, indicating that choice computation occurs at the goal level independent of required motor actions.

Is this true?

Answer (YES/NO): NO